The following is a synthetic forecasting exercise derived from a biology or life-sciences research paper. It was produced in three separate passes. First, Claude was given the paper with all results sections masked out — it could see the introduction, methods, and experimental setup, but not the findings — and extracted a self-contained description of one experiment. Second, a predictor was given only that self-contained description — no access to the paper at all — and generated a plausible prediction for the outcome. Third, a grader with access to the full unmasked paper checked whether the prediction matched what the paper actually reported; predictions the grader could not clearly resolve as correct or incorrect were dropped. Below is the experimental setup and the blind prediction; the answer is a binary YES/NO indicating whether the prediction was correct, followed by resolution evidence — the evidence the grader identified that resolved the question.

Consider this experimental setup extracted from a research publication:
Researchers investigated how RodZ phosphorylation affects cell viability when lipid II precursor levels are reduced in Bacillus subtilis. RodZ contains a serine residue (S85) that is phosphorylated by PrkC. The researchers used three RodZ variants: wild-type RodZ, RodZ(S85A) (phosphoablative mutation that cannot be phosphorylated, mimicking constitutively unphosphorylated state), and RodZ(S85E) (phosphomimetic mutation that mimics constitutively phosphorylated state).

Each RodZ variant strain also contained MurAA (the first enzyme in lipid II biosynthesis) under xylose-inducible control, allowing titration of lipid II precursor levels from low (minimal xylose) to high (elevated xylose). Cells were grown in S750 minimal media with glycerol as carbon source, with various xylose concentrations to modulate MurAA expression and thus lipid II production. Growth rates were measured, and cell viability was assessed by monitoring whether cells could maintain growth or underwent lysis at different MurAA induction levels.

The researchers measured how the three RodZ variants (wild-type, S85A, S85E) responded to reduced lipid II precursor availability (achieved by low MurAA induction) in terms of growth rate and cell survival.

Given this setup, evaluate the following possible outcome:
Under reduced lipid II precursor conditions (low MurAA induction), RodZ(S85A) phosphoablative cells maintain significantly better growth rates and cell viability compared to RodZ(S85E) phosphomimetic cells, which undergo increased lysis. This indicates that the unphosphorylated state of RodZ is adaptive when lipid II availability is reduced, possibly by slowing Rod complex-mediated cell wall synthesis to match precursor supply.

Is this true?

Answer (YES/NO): YES